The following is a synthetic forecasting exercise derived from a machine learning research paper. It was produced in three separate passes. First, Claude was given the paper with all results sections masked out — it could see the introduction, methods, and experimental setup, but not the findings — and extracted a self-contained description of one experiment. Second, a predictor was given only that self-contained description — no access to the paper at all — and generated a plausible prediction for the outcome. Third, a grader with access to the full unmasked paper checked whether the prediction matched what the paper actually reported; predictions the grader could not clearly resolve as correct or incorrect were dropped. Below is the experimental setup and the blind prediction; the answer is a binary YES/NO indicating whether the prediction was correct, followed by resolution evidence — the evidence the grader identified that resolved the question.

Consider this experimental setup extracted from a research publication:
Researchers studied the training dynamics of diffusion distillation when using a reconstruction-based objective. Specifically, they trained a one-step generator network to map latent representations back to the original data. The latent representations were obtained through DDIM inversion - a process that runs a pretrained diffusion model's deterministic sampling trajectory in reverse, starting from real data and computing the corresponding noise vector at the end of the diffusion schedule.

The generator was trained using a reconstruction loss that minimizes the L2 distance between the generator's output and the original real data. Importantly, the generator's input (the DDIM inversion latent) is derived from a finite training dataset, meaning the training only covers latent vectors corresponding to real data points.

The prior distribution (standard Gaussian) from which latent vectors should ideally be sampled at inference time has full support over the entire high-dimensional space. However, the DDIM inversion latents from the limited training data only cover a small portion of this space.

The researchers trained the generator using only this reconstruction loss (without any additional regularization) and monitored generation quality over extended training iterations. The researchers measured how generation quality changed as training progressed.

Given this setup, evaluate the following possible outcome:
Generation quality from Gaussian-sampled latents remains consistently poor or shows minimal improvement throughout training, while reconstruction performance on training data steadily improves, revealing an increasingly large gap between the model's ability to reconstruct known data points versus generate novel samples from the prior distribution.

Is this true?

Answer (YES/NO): NO